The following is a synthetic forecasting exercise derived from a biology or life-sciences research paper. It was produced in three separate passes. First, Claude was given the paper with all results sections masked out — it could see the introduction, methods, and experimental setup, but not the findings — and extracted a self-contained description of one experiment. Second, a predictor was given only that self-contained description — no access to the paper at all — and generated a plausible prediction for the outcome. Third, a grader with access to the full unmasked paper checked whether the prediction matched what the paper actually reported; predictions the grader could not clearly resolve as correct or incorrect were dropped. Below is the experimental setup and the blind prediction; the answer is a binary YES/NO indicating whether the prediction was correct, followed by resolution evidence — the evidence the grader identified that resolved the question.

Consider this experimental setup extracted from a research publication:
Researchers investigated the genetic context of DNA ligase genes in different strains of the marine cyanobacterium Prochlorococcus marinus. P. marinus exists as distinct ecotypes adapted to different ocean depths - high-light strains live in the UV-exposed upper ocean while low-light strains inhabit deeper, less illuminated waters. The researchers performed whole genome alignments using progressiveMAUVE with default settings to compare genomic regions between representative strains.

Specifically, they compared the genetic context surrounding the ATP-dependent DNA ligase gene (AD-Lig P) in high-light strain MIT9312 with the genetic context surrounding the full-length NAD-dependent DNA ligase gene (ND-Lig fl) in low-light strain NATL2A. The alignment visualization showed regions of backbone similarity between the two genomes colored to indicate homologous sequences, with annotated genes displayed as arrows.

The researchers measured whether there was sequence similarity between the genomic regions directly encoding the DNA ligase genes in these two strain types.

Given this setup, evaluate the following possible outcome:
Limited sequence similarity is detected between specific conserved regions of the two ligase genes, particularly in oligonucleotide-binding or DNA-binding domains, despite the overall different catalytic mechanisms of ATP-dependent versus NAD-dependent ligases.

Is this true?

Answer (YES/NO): NO